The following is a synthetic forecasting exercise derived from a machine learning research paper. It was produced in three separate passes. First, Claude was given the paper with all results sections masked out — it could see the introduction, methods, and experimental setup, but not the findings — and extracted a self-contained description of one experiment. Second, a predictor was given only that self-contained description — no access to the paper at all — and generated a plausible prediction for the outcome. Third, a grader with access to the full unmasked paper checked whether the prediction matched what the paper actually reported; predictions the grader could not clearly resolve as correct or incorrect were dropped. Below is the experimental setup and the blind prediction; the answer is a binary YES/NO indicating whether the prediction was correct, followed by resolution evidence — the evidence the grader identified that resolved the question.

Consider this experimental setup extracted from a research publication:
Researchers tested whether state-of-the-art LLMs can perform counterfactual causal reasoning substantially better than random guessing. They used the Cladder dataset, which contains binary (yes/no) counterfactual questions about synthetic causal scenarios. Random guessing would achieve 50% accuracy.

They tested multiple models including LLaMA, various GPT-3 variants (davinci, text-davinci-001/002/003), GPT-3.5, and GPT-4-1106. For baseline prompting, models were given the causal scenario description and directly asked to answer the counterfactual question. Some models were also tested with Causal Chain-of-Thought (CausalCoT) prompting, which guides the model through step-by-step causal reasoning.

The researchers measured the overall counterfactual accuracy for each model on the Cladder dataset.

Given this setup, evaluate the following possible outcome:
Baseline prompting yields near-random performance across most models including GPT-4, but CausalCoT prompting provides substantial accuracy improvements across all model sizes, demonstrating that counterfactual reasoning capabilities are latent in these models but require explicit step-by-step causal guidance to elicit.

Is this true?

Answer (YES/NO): NO